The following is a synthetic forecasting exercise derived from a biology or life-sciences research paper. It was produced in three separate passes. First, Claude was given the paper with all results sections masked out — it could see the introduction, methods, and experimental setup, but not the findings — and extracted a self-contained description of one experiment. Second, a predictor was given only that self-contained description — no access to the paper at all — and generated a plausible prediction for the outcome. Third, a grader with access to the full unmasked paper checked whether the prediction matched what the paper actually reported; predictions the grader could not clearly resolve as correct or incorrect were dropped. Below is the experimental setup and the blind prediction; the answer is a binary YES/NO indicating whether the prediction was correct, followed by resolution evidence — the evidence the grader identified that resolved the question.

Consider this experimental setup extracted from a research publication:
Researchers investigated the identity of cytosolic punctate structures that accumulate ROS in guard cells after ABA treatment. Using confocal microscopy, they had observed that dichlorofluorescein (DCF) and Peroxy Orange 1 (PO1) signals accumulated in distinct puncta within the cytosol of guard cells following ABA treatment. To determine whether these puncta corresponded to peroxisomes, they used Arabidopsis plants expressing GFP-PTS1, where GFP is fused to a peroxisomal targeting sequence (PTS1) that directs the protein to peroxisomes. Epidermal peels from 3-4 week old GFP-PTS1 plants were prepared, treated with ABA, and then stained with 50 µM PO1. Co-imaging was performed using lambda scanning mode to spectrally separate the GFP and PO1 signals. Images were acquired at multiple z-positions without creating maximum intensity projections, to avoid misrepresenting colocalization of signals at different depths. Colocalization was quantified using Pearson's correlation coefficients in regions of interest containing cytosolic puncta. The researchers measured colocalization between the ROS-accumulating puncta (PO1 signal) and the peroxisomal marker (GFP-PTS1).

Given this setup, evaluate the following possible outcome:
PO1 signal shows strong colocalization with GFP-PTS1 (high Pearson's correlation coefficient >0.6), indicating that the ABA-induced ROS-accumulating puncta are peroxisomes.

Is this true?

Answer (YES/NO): NO